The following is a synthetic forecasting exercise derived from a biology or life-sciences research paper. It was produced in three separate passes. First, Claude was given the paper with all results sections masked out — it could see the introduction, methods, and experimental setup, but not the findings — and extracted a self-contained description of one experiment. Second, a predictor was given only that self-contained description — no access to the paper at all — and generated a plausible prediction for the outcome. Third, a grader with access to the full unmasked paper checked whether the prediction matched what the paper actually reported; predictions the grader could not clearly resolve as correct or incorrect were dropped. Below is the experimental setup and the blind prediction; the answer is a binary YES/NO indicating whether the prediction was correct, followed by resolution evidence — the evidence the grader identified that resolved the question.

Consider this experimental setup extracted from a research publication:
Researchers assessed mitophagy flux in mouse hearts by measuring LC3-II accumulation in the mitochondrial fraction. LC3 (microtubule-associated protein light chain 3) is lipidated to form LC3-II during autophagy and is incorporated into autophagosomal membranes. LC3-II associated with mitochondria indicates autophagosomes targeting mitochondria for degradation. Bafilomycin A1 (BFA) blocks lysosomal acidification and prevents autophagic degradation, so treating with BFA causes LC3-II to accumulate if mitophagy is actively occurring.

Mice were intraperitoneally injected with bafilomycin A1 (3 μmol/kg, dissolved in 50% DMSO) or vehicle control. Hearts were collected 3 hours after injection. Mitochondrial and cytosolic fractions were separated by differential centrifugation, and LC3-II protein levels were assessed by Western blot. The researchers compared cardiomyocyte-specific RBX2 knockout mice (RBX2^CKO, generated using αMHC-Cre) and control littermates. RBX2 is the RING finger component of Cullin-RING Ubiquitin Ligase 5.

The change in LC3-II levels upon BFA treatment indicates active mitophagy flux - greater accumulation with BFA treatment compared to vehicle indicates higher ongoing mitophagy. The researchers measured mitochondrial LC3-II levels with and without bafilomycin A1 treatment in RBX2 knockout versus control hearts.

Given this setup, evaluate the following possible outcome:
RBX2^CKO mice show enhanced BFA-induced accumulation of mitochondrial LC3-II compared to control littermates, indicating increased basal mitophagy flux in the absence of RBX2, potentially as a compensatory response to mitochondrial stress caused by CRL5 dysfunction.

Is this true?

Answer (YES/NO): NO